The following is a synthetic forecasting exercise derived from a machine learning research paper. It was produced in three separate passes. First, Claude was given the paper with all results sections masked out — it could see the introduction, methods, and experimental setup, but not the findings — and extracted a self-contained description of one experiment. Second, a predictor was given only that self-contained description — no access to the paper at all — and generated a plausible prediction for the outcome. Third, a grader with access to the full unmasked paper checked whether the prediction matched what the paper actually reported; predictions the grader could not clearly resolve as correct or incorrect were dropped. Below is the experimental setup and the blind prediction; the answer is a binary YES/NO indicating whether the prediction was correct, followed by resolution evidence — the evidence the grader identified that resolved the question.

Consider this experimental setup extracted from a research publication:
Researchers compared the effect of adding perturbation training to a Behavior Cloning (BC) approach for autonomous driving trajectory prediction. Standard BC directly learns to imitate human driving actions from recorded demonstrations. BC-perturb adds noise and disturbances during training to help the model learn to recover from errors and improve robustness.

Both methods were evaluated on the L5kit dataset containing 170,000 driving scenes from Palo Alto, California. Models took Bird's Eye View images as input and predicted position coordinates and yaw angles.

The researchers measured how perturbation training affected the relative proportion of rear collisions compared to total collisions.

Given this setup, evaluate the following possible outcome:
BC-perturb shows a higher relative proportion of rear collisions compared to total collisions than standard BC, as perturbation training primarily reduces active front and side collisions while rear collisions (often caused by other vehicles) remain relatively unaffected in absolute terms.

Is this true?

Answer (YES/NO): YES